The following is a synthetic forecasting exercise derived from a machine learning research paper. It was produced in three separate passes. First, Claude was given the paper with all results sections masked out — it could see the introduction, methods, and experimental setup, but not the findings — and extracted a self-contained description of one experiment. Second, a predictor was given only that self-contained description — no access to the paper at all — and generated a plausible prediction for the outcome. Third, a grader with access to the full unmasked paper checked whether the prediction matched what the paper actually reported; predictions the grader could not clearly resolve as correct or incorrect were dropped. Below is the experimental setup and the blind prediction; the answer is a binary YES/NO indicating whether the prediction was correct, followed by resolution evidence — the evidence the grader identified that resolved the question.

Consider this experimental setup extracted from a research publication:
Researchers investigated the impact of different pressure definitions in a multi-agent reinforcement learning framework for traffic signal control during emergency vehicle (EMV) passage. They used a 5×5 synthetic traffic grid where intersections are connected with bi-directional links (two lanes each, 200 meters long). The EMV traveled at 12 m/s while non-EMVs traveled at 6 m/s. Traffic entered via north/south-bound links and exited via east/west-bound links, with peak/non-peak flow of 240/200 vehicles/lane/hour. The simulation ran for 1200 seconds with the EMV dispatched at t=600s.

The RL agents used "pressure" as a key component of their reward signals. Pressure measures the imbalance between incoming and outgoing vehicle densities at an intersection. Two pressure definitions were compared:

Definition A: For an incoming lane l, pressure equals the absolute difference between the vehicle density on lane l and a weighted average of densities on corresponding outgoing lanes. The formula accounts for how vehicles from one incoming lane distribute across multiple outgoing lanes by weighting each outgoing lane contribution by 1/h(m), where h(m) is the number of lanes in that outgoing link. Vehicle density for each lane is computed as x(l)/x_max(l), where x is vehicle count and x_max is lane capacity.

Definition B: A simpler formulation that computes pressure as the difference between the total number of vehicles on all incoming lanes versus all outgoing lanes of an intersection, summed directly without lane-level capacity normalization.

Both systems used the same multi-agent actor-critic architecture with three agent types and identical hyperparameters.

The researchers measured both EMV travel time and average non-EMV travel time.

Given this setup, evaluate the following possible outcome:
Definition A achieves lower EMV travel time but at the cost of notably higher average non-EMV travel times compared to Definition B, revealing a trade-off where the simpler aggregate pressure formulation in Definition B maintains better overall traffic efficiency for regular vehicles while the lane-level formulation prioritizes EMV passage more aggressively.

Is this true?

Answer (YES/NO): NO